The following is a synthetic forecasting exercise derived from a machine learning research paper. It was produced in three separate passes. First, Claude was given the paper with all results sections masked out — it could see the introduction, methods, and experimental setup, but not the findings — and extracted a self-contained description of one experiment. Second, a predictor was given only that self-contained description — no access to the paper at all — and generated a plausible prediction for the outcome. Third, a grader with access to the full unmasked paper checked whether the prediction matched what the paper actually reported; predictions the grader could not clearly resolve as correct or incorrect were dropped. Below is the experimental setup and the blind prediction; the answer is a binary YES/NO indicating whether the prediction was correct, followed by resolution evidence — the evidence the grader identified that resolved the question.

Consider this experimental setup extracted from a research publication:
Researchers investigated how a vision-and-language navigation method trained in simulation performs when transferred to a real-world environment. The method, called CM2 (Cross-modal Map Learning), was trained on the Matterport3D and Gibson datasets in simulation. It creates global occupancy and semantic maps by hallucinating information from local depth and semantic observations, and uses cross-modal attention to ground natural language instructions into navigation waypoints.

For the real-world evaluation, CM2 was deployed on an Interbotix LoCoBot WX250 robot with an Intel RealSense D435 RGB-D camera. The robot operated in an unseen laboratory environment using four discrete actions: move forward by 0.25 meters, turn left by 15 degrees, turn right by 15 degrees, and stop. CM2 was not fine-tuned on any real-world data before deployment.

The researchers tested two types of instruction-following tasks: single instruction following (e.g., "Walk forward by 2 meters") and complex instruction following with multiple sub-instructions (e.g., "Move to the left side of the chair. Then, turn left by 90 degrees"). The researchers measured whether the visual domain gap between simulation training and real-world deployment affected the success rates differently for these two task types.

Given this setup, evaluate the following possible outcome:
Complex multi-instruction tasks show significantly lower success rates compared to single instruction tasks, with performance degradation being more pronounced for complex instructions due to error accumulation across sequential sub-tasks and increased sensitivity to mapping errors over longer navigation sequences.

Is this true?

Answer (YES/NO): YES